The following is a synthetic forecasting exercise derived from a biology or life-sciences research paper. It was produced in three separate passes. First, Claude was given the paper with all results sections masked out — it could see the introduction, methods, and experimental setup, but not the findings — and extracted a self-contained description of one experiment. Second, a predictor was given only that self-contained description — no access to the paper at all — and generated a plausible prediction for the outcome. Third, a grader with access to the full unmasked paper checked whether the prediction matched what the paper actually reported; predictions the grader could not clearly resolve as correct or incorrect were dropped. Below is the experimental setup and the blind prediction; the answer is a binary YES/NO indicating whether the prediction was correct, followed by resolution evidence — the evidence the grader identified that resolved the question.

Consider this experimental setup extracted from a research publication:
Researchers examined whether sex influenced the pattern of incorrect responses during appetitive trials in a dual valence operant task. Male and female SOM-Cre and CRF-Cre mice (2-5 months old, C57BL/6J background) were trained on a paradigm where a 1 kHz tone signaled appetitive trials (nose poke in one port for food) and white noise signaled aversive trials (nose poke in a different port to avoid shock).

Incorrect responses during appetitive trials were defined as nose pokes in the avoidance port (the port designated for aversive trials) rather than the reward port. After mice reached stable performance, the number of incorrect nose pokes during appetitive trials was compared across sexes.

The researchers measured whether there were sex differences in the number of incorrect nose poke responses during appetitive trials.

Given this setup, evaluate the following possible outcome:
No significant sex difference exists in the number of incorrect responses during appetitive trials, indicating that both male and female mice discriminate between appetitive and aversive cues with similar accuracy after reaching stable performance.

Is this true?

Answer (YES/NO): NO